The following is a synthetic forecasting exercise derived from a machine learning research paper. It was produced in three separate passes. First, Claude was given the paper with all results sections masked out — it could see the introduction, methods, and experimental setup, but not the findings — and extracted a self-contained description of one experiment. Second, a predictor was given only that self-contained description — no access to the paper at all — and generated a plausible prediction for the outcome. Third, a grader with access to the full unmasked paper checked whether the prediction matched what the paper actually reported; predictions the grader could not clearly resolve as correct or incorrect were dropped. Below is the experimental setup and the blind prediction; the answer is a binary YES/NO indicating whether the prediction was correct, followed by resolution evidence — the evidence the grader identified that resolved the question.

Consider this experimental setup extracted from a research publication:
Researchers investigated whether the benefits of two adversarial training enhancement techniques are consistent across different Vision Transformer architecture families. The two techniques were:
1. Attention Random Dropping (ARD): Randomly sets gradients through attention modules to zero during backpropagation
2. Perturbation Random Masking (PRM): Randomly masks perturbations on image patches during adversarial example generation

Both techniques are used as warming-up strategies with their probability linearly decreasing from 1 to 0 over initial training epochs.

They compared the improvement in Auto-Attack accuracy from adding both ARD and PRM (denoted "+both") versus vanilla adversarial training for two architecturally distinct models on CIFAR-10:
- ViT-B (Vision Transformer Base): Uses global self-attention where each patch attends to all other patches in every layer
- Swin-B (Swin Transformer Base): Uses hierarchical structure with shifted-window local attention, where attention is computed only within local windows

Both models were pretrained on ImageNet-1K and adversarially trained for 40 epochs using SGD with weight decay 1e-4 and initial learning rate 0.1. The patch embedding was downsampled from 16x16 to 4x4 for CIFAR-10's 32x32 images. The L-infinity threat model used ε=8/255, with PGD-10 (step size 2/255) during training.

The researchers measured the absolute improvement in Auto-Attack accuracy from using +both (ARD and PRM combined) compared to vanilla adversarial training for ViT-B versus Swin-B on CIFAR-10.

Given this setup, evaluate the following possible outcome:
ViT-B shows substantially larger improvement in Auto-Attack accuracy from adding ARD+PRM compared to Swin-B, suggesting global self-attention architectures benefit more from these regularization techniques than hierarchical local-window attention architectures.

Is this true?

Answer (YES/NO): NO